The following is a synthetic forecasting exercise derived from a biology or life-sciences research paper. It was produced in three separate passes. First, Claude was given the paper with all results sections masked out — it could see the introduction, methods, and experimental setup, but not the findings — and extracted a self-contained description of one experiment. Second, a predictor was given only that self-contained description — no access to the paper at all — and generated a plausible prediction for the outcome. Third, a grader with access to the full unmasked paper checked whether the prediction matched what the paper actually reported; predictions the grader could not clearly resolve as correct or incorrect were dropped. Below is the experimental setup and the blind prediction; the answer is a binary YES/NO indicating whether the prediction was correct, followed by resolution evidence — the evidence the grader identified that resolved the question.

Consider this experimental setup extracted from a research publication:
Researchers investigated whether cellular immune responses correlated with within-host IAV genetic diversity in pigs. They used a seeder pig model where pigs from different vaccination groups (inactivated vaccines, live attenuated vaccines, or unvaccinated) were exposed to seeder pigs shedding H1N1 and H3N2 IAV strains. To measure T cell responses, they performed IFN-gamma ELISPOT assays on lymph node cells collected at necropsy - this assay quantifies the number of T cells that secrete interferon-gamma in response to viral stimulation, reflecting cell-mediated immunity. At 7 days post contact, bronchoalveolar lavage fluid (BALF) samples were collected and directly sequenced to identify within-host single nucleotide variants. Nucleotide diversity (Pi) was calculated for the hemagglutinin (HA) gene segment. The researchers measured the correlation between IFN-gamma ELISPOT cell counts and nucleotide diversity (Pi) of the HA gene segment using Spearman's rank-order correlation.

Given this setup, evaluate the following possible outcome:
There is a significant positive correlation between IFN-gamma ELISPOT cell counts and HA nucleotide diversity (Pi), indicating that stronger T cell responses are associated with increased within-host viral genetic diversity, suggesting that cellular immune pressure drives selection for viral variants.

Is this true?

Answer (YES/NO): NO